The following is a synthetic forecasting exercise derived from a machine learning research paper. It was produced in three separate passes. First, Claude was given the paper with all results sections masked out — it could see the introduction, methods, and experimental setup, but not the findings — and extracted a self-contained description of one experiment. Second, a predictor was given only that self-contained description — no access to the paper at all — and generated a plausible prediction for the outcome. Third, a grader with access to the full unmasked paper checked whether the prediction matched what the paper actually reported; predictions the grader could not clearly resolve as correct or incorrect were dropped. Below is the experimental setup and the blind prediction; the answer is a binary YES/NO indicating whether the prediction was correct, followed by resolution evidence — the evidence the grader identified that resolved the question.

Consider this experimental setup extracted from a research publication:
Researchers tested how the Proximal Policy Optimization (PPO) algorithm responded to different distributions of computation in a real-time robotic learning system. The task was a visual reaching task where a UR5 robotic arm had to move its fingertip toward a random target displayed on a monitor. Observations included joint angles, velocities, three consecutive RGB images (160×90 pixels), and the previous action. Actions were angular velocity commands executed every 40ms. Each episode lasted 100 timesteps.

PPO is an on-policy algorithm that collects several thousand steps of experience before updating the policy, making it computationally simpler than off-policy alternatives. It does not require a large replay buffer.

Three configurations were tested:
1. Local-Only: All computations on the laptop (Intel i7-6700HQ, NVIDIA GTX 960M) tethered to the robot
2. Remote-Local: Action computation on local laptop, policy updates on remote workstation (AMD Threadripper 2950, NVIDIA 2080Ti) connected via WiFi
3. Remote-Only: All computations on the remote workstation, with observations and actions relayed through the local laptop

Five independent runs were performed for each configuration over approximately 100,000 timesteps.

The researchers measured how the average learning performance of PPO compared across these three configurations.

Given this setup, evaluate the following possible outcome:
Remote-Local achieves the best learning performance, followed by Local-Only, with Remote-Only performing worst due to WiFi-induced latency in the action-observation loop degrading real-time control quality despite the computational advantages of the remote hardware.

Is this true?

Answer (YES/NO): NO